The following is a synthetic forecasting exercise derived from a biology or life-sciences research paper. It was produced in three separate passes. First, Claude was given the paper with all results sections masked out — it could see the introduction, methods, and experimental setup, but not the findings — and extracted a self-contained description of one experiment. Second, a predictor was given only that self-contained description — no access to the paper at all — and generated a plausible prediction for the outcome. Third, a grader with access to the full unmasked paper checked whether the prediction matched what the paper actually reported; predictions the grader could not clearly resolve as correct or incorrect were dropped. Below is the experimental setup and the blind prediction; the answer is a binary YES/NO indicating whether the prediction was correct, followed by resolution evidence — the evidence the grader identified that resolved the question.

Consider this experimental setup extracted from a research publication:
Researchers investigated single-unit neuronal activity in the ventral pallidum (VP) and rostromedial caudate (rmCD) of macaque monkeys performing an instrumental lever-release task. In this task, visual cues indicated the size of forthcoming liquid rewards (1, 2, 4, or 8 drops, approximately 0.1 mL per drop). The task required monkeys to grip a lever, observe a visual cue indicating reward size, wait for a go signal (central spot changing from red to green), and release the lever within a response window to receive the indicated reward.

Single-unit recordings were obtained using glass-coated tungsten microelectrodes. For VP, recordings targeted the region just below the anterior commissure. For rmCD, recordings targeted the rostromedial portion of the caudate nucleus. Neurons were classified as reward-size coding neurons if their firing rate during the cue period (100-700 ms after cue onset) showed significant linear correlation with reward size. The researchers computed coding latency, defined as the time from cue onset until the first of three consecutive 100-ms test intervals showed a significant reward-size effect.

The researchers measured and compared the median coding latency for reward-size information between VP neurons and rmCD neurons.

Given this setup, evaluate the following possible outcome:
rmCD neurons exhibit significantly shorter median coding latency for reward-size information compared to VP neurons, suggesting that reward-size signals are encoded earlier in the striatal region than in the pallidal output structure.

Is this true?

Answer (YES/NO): NO